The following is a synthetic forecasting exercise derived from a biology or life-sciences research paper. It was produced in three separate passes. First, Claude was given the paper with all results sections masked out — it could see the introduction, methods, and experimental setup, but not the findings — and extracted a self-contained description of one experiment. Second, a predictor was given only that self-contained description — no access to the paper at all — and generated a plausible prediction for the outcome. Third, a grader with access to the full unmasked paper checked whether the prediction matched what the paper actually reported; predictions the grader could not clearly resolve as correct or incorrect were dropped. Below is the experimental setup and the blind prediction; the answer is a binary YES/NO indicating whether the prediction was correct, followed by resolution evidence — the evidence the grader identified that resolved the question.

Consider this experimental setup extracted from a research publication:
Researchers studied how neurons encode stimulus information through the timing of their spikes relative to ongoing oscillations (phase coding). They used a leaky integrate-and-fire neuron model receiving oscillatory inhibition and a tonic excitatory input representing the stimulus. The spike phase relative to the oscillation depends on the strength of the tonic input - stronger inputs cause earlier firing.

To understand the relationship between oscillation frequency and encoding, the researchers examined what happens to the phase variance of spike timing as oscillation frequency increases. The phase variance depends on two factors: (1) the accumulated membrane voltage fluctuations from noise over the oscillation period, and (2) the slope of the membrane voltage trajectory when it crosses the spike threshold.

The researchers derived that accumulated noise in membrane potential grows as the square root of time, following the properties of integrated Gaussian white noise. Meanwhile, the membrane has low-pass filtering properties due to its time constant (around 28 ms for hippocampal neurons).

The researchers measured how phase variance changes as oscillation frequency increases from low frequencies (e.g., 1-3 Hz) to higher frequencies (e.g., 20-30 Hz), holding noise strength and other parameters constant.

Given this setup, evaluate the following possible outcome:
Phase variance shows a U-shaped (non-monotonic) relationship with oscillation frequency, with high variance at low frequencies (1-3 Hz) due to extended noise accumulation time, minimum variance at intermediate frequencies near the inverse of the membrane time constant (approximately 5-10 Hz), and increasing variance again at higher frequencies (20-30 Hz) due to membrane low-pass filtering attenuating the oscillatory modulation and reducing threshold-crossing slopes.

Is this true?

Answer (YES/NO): NO